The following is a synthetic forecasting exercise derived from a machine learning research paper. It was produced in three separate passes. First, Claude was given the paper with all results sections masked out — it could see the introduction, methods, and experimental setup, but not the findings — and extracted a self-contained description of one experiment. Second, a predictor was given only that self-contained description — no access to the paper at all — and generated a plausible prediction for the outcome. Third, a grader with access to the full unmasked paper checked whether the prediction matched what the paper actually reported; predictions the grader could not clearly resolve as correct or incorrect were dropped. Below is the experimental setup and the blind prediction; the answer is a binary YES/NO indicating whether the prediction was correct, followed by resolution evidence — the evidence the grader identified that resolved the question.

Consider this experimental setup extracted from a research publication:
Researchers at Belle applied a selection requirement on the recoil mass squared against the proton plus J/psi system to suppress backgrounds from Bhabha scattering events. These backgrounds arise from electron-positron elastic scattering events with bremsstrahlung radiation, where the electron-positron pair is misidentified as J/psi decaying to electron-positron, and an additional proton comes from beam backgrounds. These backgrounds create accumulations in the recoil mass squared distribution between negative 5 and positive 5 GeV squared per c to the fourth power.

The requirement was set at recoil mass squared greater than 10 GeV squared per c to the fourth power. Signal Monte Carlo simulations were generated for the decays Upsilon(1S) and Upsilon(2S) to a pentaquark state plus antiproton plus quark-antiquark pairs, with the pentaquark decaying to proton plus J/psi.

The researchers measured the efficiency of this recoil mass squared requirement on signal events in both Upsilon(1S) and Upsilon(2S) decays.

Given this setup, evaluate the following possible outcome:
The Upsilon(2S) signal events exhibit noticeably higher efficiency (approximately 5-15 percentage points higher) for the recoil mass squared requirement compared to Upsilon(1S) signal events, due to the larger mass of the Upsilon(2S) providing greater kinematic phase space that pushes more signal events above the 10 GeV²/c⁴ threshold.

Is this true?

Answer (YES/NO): NO